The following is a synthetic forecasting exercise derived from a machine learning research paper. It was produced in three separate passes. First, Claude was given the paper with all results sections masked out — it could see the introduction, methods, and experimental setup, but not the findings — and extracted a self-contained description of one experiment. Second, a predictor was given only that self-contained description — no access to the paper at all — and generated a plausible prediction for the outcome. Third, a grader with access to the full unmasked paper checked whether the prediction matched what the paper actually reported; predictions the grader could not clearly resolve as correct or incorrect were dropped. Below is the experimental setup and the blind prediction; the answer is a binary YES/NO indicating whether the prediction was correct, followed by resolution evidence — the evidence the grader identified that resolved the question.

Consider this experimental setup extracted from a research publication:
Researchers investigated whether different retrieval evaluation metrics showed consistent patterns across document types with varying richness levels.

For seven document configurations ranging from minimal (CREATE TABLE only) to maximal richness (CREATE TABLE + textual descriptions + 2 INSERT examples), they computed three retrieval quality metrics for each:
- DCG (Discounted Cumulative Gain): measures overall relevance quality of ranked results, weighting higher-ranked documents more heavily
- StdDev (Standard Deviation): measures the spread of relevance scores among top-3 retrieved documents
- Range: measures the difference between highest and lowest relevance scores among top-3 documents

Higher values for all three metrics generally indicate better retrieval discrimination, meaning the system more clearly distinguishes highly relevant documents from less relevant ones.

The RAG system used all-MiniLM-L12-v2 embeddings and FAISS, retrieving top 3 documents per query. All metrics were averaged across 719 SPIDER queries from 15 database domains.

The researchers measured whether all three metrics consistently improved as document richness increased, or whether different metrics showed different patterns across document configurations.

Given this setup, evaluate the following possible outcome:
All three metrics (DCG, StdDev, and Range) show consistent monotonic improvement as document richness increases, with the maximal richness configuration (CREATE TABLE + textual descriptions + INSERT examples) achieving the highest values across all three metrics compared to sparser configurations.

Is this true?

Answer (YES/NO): NO